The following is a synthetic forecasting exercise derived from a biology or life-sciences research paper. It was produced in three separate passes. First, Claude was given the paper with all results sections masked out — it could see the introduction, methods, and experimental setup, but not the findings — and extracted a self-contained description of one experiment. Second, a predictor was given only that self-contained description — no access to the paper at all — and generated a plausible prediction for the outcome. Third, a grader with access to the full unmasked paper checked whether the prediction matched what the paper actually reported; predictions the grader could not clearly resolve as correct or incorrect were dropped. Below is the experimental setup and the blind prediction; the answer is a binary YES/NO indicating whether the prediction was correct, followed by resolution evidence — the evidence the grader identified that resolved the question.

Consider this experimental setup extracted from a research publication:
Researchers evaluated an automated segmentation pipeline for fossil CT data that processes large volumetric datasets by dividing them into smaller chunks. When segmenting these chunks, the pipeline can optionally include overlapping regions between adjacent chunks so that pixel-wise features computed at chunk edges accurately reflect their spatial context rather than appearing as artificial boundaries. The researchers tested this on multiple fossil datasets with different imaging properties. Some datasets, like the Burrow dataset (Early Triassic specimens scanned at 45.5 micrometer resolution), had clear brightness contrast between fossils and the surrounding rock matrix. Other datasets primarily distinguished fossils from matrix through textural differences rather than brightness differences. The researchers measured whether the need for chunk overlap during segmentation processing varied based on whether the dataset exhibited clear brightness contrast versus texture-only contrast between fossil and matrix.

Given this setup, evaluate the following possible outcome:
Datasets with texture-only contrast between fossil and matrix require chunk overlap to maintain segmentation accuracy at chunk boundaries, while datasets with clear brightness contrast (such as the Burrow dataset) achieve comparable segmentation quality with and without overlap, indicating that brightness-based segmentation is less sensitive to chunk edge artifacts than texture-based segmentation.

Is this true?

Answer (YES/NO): YES